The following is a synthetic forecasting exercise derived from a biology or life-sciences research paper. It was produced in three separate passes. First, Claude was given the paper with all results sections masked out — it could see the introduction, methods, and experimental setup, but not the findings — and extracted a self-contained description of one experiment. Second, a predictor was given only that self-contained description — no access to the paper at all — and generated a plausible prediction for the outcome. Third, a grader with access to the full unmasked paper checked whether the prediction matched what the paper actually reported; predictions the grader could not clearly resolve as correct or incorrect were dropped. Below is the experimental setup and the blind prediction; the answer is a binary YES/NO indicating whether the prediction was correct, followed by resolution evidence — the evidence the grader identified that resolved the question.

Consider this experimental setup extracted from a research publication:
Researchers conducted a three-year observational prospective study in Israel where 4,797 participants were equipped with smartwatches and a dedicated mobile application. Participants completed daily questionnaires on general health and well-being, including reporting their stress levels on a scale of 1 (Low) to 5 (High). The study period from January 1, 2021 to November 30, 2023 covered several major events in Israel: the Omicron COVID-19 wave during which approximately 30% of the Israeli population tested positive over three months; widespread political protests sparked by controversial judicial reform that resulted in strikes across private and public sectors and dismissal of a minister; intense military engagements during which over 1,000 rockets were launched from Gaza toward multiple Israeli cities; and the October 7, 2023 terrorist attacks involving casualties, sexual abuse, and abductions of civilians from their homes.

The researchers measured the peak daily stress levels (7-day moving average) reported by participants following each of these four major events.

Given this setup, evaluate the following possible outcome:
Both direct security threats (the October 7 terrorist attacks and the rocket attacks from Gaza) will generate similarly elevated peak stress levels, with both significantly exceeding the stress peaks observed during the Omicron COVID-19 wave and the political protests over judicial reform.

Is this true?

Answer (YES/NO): NO